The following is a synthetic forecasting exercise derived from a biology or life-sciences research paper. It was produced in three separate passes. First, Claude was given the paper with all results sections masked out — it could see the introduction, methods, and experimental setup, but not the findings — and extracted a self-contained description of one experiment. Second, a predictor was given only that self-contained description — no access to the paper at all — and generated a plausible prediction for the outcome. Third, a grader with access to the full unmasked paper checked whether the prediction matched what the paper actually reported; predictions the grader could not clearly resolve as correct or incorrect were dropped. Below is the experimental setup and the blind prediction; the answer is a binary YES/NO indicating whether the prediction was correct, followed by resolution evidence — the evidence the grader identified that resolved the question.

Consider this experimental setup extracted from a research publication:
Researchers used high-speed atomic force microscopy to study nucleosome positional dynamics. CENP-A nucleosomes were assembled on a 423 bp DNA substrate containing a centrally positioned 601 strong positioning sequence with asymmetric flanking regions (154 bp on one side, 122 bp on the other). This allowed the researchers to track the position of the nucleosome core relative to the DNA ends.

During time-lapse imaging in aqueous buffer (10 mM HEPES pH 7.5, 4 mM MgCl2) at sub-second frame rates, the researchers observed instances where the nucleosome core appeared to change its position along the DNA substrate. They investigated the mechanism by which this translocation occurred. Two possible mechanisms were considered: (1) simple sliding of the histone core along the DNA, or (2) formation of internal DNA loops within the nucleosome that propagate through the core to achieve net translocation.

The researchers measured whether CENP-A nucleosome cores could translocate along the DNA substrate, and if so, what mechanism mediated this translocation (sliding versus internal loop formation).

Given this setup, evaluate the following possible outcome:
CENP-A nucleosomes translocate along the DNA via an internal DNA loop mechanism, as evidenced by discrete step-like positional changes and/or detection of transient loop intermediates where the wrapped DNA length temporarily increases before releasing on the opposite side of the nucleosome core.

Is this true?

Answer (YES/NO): YES